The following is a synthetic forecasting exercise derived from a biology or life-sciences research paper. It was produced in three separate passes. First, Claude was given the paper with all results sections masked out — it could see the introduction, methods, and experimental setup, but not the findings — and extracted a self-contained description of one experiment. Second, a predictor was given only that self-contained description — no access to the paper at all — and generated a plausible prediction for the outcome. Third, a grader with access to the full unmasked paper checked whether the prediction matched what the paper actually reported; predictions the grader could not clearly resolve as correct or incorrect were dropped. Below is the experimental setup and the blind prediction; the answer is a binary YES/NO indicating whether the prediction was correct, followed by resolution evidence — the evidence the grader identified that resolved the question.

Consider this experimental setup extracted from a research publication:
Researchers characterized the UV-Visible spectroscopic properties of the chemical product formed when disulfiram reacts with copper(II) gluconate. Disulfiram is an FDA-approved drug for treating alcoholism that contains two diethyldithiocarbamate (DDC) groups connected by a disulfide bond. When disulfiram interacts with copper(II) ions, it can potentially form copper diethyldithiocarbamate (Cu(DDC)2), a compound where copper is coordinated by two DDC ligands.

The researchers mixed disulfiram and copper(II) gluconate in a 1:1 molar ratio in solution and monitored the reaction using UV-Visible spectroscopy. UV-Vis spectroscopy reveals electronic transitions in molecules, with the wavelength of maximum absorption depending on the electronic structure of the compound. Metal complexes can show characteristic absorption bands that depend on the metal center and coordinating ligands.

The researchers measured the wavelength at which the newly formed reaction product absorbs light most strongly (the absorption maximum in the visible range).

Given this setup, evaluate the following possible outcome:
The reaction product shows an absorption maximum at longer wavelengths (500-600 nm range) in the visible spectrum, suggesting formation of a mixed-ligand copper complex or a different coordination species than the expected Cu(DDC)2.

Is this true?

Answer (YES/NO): NO